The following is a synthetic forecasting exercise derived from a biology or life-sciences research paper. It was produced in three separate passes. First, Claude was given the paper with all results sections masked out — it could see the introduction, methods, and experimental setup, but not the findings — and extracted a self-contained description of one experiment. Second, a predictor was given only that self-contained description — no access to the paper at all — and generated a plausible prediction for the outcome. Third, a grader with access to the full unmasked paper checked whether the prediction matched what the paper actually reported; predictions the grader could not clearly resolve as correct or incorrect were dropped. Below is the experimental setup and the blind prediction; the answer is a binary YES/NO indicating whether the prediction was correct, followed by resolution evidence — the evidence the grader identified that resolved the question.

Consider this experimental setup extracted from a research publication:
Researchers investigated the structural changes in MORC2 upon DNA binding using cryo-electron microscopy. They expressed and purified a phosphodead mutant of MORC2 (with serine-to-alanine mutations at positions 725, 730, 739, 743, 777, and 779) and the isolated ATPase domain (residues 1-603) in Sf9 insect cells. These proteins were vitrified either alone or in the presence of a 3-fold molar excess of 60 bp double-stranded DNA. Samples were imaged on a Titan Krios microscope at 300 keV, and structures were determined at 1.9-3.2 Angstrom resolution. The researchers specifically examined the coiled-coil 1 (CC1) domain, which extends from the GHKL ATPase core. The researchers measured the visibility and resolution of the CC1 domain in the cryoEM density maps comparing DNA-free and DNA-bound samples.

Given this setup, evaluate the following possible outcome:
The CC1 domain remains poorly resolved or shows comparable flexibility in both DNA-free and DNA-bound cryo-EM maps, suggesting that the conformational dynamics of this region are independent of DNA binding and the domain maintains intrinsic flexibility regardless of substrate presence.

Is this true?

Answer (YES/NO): NO